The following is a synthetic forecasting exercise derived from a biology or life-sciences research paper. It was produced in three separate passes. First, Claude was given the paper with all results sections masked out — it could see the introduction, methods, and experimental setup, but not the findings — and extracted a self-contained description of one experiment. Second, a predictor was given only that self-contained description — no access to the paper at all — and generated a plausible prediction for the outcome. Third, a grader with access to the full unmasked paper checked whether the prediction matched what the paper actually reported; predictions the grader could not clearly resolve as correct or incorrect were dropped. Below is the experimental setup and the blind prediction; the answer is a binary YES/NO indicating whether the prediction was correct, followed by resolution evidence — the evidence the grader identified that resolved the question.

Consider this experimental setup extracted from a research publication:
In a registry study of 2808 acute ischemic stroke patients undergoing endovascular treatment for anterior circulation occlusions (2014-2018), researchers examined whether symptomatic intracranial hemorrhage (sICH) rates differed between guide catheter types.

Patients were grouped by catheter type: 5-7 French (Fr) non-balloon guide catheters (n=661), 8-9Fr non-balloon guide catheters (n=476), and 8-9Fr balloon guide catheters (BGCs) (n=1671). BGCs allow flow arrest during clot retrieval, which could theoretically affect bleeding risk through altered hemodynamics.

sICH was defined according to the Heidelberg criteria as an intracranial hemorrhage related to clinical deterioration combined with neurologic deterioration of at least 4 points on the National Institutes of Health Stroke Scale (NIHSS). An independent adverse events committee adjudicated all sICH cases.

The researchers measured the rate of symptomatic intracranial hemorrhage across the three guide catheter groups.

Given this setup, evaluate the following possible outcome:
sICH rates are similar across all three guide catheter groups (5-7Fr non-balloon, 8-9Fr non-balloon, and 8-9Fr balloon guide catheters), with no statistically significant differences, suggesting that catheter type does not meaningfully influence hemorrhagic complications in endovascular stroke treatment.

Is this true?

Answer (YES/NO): YES